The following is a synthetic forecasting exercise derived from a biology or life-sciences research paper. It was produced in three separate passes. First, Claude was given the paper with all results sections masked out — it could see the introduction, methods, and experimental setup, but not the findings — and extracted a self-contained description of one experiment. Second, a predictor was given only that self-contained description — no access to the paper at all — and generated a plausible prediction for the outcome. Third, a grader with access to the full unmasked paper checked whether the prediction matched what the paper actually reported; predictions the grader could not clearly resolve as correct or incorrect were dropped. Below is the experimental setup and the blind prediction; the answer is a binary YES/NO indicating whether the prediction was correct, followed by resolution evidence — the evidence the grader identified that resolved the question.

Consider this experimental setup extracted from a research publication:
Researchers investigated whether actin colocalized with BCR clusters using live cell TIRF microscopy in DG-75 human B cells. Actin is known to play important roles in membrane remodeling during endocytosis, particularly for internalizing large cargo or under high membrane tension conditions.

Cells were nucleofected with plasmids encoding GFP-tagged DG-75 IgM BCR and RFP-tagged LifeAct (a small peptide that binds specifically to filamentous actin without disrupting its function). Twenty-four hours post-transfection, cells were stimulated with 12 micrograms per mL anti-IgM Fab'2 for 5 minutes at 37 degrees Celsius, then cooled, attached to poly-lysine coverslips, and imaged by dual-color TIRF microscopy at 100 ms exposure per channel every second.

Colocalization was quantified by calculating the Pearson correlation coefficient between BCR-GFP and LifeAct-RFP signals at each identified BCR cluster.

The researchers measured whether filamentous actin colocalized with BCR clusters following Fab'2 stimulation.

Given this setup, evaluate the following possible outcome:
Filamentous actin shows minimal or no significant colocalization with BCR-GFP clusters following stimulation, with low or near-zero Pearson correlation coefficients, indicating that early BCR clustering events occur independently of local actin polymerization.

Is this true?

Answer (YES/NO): YES